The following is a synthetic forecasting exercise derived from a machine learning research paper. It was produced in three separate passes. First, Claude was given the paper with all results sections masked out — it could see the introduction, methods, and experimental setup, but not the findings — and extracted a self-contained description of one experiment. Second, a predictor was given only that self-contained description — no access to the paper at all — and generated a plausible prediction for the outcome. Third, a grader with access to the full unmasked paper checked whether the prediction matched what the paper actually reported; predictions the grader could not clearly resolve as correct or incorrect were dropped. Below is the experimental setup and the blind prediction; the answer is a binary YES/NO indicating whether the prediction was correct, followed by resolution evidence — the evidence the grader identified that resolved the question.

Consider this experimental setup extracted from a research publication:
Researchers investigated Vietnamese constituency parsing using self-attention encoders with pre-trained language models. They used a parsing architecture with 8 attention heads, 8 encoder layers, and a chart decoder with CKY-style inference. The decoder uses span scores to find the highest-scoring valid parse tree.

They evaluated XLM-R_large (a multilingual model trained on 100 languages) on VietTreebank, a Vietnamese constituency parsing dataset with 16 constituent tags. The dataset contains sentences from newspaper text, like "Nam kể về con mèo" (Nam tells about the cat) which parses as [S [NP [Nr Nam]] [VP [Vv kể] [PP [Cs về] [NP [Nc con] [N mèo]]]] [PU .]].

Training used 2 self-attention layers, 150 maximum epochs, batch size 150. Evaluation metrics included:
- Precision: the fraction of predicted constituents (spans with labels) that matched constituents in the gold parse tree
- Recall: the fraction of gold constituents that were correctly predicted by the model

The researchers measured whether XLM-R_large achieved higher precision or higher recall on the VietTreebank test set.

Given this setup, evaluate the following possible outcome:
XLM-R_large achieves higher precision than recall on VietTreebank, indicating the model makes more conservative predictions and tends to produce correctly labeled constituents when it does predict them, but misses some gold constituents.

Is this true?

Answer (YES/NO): NO